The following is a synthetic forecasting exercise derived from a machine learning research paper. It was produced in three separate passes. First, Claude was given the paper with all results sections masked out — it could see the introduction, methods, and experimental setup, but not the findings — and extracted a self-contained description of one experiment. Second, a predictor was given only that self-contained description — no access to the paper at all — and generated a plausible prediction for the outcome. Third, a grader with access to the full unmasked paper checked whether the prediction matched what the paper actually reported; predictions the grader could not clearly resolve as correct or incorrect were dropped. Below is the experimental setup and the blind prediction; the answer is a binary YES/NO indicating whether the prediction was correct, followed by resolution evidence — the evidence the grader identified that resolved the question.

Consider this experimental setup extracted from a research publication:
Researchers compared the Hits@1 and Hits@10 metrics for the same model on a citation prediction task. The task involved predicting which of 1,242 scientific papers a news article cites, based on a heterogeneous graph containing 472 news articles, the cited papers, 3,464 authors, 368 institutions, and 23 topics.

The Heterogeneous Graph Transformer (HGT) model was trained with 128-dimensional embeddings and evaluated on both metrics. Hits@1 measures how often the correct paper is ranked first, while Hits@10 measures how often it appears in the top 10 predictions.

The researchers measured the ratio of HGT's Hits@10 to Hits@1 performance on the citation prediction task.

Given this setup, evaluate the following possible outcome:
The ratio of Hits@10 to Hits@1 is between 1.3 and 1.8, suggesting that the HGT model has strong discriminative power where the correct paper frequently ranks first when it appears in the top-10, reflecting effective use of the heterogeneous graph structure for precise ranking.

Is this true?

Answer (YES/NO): NO